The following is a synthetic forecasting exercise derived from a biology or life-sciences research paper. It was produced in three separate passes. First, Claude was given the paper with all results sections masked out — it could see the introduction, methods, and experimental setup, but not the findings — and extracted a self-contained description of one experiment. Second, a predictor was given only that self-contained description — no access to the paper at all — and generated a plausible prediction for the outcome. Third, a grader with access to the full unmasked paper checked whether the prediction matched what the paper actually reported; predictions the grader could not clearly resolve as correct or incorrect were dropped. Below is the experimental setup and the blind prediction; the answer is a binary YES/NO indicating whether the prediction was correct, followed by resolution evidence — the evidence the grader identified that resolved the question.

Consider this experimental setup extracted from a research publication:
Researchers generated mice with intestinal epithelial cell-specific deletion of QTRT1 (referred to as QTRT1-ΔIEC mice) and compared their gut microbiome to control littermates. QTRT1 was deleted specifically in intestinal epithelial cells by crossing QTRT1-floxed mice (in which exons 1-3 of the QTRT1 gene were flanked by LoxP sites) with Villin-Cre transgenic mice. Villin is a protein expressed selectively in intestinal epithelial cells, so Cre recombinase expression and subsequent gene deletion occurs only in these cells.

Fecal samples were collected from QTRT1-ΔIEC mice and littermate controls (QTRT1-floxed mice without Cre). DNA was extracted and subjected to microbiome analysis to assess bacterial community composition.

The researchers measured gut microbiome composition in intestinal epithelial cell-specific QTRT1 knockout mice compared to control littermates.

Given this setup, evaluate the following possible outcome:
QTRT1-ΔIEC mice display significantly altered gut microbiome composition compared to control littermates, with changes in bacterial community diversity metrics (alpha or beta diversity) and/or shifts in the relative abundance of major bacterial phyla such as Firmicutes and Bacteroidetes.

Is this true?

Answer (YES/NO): NO